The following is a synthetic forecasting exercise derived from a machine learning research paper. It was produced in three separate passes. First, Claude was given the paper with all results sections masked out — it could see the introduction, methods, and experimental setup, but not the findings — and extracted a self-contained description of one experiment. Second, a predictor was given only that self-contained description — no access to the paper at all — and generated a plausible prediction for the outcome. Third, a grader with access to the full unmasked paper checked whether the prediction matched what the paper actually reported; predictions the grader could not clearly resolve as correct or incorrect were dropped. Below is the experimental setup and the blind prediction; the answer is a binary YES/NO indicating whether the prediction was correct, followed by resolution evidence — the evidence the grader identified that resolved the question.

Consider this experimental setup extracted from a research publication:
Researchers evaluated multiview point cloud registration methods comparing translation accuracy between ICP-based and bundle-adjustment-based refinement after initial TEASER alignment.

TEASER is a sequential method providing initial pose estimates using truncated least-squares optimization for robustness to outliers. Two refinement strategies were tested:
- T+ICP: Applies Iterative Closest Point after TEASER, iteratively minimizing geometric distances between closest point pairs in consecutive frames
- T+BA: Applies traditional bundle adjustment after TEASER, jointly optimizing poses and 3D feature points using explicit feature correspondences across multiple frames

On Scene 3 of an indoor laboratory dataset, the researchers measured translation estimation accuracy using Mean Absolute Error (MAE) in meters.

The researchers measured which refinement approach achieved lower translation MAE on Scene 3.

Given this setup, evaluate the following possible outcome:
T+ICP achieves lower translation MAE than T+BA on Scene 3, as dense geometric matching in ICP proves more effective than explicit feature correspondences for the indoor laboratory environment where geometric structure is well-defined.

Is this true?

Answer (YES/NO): YES